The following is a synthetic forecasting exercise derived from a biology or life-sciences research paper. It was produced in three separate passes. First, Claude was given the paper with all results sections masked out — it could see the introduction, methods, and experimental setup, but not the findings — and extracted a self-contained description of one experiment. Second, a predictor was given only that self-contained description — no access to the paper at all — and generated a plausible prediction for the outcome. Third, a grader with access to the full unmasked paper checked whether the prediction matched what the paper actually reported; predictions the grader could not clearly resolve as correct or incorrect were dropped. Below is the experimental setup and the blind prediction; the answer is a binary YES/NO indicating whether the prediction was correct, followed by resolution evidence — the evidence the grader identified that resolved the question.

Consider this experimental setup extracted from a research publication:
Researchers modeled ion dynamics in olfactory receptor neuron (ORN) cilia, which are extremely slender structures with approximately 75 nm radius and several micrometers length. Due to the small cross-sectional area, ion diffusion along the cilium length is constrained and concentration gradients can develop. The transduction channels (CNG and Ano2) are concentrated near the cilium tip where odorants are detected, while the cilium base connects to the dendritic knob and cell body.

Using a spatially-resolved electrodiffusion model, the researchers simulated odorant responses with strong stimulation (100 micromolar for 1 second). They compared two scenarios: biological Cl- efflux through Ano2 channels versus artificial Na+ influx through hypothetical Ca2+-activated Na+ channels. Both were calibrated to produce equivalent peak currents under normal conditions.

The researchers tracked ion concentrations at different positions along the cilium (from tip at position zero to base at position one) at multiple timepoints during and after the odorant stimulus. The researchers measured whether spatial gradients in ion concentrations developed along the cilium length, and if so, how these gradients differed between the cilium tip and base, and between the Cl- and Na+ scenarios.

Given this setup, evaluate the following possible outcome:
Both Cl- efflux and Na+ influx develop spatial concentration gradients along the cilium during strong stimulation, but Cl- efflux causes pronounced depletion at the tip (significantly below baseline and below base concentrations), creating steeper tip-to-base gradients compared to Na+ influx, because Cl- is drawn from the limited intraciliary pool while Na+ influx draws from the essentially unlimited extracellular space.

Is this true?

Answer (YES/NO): NO